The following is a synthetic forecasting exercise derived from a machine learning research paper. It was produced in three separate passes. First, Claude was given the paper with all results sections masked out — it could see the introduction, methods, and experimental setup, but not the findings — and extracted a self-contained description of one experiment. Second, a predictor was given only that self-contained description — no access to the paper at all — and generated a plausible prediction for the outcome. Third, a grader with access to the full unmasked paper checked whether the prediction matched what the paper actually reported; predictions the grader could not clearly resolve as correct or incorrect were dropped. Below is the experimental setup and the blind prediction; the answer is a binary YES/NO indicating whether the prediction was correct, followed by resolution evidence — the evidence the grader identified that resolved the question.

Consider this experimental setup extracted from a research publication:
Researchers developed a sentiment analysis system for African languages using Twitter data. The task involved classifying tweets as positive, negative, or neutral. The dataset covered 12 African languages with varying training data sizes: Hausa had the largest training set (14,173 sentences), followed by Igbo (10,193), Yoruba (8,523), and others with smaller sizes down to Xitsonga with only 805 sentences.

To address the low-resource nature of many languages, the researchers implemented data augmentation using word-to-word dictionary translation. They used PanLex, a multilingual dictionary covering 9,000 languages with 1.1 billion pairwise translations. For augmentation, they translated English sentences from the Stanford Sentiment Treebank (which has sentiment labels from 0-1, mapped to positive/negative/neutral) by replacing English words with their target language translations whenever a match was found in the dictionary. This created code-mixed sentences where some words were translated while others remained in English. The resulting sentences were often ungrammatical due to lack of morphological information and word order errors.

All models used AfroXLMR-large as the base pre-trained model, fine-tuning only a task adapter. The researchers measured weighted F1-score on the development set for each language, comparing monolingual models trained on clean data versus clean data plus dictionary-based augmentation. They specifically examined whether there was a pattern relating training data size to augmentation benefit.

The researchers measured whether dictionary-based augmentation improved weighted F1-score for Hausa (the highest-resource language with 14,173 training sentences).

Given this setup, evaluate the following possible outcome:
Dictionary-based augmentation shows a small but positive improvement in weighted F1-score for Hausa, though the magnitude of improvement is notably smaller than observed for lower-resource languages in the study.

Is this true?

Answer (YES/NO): NO